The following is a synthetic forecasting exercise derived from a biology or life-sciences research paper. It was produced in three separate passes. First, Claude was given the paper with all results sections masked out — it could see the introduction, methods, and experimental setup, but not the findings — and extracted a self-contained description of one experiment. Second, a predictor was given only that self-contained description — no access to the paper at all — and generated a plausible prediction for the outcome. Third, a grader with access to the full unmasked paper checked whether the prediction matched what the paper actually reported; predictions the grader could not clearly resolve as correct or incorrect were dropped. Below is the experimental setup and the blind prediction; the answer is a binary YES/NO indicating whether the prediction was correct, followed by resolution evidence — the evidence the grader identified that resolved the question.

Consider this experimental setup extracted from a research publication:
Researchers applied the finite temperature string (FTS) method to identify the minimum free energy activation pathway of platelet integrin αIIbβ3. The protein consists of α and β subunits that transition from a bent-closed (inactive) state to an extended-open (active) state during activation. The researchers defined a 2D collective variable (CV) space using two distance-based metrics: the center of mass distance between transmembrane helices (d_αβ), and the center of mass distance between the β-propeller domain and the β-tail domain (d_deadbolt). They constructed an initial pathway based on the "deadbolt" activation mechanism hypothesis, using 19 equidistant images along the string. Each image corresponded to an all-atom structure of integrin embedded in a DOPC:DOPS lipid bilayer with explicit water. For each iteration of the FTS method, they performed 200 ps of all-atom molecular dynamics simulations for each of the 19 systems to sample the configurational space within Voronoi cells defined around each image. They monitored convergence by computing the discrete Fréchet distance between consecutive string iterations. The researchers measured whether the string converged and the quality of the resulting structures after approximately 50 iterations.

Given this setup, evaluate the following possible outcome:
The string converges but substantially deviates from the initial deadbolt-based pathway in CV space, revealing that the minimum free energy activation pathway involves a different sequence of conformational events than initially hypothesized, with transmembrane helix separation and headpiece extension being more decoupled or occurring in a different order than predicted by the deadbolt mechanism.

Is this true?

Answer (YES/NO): NO